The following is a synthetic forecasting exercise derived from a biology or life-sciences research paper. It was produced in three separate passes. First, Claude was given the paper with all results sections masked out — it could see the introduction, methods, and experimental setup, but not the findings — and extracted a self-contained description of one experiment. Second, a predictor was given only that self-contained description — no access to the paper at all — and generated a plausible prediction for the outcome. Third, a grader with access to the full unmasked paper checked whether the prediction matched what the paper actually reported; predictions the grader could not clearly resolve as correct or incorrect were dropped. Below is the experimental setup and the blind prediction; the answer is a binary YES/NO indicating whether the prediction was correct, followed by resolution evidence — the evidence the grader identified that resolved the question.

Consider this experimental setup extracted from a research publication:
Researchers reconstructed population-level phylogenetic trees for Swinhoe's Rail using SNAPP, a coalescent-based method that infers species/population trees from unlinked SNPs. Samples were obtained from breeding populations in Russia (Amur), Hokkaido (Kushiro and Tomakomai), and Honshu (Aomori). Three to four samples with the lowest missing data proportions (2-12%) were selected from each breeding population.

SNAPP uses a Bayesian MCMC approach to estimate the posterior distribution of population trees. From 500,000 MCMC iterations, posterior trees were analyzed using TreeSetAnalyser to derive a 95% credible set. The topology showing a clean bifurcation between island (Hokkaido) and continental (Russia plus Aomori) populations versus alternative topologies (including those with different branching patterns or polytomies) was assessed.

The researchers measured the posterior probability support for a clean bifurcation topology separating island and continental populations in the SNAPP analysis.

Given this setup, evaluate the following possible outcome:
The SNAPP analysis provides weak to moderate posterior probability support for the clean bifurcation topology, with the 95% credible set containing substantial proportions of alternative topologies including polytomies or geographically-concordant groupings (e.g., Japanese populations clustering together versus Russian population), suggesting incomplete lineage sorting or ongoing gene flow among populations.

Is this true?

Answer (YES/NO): YES